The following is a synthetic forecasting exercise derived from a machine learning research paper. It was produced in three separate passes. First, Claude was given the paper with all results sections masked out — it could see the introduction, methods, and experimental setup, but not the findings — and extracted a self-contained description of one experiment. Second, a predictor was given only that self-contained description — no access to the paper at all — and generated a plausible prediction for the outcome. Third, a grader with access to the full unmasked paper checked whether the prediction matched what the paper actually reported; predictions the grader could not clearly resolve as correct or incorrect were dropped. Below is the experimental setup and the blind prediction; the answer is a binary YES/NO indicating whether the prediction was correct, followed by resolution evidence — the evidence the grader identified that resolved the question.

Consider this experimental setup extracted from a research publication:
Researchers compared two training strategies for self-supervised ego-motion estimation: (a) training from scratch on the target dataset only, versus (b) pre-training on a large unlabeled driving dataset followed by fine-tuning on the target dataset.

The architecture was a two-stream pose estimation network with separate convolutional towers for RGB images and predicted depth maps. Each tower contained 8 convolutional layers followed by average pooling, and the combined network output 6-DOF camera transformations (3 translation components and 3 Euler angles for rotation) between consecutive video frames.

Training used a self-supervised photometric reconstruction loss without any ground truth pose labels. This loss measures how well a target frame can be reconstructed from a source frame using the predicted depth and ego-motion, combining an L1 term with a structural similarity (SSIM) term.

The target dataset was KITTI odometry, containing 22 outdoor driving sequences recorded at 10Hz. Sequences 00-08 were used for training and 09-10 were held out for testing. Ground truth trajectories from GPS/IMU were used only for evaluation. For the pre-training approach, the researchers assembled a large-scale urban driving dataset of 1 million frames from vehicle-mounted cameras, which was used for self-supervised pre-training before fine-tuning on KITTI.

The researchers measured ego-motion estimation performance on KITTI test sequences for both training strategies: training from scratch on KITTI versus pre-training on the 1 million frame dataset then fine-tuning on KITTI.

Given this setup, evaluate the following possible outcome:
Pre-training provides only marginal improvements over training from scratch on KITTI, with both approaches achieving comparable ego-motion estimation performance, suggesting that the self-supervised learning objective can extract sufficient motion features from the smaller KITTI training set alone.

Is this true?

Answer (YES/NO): NO